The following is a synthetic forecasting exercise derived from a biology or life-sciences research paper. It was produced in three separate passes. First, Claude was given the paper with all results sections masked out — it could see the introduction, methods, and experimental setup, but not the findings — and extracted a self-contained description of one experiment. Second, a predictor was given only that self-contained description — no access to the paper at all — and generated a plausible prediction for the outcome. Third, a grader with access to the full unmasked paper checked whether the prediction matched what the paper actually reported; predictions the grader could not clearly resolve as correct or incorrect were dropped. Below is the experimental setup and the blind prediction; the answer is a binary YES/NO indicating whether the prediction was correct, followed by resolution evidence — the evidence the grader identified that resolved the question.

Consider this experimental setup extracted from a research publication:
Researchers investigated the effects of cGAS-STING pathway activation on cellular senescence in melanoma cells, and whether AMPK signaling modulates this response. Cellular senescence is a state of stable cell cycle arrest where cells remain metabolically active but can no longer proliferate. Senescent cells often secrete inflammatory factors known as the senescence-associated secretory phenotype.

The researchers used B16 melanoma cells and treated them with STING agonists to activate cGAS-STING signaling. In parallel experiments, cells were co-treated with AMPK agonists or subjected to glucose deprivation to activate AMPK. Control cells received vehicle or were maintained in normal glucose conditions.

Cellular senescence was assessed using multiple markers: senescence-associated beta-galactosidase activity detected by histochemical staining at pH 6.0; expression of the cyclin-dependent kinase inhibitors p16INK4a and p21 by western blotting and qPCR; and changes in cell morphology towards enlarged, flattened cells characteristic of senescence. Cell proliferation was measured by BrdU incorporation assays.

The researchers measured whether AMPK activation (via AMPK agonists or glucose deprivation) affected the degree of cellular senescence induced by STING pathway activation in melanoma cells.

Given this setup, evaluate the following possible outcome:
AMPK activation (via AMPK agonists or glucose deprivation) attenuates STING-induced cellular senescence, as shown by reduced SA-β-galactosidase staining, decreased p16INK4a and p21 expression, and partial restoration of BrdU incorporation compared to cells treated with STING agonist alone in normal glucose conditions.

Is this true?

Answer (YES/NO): NO